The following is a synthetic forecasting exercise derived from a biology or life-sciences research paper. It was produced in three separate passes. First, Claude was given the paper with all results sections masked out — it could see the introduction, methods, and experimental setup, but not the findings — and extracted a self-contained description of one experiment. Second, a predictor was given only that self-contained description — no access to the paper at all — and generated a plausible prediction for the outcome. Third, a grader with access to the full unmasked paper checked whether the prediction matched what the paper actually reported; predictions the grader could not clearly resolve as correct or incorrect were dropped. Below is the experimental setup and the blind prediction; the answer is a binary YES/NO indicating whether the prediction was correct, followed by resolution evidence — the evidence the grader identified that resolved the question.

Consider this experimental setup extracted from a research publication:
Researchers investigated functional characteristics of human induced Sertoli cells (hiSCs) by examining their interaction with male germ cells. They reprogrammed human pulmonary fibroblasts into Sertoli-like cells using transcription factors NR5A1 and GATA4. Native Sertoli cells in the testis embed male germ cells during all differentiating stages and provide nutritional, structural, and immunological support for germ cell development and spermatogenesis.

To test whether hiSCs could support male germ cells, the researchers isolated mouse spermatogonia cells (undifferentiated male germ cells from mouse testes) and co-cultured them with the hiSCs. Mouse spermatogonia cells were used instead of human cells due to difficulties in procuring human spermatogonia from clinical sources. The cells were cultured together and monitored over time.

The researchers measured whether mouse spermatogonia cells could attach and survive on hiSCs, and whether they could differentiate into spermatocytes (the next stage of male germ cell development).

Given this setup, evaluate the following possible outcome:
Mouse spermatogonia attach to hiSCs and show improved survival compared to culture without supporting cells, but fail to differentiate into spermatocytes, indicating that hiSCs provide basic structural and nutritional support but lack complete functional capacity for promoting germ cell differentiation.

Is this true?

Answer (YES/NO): YES